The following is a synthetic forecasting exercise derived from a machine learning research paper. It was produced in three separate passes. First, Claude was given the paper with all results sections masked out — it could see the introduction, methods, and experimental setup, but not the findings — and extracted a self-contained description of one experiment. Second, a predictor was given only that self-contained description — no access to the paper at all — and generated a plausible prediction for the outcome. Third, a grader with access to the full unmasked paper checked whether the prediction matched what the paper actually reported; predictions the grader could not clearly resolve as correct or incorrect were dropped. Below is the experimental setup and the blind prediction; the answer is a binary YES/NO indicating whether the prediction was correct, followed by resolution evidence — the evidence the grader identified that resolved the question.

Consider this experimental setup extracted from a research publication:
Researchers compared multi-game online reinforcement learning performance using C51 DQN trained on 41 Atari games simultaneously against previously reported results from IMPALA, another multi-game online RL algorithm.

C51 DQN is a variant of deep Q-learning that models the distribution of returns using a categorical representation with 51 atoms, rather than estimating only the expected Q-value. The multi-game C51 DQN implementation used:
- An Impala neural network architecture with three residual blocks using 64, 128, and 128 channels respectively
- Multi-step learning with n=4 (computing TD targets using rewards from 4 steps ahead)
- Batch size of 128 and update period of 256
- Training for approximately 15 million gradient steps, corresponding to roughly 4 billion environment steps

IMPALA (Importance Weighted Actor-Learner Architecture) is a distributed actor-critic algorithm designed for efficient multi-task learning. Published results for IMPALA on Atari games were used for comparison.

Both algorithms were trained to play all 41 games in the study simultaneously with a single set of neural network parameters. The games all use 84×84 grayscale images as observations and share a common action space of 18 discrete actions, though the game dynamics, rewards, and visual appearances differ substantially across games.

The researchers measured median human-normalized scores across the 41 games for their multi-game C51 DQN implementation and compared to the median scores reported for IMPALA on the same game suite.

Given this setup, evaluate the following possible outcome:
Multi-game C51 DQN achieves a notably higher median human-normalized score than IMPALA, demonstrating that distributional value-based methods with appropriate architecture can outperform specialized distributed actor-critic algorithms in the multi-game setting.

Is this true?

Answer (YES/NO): NO